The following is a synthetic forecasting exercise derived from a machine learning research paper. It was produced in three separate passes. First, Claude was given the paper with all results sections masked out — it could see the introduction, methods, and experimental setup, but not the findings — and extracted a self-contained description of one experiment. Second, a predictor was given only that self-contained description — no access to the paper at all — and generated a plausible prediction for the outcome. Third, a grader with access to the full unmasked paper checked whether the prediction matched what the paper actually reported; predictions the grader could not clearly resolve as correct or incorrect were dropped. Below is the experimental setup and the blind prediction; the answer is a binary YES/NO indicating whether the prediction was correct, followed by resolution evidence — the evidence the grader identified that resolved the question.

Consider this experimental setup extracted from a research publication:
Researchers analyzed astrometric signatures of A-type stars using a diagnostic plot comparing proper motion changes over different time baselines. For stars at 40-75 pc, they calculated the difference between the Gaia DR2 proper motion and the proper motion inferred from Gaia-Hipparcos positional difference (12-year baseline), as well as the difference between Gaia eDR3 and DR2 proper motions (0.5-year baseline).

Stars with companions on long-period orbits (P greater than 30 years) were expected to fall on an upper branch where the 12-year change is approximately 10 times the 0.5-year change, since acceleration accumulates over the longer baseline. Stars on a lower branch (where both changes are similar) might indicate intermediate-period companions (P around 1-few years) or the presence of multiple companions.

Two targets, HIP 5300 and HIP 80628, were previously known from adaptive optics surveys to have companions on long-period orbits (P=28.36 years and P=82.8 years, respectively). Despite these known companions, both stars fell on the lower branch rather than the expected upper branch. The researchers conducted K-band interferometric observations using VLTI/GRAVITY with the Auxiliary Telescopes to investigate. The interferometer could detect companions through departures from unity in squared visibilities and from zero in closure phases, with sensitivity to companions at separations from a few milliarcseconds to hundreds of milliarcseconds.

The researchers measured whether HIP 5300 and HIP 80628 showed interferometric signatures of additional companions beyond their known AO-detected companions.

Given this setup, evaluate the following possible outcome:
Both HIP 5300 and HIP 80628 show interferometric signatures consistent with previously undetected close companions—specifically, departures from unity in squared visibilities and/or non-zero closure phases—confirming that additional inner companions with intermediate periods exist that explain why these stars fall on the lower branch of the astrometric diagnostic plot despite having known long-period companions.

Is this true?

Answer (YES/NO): YES